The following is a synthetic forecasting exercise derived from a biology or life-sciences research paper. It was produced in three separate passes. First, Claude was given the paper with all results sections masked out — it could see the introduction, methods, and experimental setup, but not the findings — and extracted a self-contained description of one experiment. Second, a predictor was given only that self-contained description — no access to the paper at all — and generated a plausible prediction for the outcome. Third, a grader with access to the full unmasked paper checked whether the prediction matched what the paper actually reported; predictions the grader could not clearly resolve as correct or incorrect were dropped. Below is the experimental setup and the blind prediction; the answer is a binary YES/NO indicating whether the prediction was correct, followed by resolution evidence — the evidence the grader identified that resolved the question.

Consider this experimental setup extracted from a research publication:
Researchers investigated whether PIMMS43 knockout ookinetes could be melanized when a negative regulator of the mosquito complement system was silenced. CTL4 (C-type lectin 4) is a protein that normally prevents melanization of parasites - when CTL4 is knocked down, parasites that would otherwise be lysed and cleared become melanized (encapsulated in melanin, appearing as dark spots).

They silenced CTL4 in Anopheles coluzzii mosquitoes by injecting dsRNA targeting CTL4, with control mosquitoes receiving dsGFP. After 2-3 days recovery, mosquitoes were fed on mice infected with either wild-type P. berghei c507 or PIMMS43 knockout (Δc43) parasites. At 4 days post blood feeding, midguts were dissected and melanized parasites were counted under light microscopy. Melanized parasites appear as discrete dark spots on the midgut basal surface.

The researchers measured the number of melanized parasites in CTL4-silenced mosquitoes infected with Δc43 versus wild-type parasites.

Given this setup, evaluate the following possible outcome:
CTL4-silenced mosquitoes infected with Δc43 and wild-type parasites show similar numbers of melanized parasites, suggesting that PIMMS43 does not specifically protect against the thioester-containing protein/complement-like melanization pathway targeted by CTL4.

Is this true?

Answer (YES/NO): NO